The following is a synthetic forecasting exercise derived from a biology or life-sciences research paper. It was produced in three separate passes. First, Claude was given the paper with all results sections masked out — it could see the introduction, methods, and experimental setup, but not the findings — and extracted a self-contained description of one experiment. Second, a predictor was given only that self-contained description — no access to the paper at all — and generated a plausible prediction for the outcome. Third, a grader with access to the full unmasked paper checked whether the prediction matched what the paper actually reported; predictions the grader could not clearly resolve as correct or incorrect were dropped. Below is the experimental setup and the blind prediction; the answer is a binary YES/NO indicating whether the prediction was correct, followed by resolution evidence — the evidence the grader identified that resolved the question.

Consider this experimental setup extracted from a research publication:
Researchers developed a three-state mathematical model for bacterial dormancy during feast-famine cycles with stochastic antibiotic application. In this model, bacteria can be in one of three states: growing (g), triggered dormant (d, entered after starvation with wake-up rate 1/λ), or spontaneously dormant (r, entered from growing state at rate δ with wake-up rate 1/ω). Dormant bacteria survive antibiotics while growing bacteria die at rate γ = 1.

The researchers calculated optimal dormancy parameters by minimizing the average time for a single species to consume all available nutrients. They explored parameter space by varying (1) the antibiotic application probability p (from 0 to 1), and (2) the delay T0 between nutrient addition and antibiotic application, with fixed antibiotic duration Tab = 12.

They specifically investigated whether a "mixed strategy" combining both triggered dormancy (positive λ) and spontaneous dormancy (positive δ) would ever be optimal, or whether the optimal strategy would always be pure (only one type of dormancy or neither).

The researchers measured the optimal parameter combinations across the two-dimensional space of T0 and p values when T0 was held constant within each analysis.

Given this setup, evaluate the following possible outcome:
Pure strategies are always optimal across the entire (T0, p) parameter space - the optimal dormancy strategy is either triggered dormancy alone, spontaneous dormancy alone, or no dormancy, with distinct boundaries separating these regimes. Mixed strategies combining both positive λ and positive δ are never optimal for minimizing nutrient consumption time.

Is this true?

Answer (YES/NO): YES